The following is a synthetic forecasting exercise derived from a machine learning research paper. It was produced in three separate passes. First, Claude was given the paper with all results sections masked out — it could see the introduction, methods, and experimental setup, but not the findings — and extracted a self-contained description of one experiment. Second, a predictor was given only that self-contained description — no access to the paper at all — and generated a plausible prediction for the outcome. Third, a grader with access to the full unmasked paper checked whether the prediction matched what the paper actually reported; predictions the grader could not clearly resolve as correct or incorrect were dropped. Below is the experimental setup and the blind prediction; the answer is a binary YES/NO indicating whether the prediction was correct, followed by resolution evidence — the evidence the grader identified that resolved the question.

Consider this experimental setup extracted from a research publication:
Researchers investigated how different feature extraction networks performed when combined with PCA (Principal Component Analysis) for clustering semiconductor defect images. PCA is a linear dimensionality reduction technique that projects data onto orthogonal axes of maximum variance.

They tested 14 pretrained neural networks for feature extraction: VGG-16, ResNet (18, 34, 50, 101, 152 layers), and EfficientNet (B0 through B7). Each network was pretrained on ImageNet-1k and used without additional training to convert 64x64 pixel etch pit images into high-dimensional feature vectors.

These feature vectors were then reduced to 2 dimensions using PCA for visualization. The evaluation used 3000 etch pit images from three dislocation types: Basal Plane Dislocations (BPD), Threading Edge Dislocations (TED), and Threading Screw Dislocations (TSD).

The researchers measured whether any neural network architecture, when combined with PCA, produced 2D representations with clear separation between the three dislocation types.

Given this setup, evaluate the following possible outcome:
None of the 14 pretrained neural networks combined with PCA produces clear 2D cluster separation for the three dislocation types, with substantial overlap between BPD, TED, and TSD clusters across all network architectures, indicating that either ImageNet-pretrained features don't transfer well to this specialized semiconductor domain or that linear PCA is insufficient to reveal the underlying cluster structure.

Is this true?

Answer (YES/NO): YES